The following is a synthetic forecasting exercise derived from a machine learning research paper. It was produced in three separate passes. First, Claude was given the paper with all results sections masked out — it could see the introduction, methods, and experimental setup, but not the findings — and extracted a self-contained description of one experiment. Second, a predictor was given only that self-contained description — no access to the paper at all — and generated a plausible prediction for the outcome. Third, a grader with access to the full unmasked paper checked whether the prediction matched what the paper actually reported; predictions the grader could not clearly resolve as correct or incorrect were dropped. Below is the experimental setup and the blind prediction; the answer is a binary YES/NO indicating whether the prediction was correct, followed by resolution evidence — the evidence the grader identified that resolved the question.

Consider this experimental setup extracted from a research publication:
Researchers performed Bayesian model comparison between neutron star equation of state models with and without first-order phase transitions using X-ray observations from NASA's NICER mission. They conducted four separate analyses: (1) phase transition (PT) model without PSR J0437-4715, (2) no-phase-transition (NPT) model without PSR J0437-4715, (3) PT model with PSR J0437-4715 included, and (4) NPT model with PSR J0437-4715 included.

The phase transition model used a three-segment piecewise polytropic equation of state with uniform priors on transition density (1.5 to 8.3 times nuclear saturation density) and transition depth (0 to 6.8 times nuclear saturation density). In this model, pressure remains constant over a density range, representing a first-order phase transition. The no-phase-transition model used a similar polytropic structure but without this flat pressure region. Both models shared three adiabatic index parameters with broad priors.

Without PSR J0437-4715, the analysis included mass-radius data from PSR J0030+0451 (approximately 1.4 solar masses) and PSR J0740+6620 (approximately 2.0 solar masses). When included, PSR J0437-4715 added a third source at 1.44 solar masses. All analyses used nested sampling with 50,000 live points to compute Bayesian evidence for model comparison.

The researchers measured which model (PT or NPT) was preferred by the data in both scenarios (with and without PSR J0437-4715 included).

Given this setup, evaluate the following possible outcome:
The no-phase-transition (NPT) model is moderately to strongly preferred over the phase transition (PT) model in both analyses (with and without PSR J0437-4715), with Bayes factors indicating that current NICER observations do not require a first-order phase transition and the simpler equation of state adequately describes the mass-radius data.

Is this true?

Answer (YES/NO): NO